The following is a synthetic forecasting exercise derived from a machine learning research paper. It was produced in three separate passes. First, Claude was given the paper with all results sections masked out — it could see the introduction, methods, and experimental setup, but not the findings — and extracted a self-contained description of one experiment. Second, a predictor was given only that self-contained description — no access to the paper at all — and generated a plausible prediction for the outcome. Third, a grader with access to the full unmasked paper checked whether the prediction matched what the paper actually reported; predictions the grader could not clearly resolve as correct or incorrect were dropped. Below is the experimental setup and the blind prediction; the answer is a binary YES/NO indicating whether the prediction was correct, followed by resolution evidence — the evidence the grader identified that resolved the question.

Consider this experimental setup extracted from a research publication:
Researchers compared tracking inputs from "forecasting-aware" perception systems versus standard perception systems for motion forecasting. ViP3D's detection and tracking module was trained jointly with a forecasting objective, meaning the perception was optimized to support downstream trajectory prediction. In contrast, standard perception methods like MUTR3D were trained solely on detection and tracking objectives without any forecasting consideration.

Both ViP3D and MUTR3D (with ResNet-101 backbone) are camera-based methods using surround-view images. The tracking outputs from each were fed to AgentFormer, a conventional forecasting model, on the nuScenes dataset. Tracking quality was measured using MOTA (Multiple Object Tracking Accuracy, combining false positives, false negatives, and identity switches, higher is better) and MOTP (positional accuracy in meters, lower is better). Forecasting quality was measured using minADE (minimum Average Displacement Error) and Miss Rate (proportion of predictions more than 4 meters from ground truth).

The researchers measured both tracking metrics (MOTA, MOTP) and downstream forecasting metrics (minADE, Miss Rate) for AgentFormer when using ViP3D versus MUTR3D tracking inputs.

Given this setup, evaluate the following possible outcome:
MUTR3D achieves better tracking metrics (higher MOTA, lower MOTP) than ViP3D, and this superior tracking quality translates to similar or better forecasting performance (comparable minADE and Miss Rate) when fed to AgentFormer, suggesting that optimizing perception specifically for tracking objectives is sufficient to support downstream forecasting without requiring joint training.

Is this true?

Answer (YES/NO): NO